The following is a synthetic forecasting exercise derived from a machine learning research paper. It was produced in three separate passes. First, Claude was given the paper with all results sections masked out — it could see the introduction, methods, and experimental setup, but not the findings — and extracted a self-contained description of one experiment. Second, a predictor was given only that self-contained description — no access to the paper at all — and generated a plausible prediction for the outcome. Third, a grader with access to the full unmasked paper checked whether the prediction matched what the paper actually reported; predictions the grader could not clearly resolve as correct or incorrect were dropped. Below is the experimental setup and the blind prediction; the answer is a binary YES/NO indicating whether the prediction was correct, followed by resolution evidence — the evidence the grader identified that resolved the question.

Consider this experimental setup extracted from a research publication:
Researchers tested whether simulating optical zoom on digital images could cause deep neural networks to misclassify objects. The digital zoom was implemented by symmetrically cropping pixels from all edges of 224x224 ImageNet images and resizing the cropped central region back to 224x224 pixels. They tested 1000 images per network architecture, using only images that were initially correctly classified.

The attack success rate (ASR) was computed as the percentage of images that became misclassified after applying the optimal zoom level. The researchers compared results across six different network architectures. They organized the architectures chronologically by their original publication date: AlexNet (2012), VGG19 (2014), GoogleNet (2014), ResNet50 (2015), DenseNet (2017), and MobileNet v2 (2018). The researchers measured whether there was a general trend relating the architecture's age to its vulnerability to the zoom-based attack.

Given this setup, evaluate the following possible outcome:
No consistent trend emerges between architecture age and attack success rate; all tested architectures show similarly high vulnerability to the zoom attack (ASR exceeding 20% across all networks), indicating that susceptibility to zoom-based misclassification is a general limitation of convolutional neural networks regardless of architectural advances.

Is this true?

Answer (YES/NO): YES